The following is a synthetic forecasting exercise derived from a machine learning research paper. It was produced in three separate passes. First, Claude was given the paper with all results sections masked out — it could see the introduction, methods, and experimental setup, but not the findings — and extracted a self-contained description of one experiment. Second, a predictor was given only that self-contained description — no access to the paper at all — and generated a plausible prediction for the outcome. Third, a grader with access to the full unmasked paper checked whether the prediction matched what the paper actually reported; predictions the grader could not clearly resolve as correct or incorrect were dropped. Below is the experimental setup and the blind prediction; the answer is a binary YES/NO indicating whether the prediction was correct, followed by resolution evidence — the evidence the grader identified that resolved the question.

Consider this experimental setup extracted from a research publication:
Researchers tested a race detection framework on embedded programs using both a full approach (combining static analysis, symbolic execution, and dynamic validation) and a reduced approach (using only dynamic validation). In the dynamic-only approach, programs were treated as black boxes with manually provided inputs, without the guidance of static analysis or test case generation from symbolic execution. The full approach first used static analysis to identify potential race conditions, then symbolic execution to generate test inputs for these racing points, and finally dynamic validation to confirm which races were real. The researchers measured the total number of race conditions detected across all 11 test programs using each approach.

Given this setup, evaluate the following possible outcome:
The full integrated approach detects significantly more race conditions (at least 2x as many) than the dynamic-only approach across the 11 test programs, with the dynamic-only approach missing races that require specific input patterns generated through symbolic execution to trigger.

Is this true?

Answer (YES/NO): NO